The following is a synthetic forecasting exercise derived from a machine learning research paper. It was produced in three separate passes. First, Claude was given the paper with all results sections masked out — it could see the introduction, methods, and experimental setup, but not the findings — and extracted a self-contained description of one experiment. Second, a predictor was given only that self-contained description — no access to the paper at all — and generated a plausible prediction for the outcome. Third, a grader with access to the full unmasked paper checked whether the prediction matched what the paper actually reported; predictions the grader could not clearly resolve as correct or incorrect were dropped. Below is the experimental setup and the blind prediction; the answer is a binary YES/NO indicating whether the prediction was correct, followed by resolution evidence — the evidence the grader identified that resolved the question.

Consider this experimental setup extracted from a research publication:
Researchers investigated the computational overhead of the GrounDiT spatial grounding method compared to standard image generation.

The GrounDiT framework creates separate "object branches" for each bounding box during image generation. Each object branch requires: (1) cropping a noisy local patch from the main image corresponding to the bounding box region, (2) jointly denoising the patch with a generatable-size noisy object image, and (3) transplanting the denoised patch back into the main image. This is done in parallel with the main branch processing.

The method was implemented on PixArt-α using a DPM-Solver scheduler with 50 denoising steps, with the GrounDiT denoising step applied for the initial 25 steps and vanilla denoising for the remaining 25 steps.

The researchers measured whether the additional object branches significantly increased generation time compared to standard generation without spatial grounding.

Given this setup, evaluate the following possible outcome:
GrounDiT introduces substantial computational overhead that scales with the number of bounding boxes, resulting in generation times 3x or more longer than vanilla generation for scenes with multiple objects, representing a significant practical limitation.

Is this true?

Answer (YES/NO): NO